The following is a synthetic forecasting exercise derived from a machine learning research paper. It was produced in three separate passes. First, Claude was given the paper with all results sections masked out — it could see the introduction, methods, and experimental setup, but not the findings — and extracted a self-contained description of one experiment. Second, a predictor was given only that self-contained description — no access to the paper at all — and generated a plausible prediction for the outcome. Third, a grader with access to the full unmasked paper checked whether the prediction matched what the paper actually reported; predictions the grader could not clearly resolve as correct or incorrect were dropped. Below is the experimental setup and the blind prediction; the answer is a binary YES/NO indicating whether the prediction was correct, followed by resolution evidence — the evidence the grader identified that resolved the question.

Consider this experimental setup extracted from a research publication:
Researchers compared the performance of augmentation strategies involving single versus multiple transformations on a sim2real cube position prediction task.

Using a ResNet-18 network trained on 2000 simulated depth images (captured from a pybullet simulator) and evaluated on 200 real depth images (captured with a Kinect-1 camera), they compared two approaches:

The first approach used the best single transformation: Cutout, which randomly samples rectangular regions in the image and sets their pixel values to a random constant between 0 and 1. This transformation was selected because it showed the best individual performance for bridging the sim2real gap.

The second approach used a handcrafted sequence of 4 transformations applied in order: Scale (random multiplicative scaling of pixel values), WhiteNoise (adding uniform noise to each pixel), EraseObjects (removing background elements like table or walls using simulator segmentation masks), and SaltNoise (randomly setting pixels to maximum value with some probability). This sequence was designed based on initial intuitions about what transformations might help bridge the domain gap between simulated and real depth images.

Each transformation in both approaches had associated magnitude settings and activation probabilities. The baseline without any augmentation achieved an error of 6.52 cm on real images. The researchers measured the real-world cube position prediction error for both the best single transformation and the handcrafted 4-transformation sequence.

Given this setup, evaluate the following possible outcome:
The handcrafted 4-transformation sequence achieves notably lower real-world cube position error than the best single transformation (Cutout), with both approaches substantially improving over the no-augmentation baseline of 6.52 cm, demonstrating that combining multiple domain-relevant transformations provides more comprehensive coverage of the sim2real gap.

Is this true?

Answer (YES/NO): NO